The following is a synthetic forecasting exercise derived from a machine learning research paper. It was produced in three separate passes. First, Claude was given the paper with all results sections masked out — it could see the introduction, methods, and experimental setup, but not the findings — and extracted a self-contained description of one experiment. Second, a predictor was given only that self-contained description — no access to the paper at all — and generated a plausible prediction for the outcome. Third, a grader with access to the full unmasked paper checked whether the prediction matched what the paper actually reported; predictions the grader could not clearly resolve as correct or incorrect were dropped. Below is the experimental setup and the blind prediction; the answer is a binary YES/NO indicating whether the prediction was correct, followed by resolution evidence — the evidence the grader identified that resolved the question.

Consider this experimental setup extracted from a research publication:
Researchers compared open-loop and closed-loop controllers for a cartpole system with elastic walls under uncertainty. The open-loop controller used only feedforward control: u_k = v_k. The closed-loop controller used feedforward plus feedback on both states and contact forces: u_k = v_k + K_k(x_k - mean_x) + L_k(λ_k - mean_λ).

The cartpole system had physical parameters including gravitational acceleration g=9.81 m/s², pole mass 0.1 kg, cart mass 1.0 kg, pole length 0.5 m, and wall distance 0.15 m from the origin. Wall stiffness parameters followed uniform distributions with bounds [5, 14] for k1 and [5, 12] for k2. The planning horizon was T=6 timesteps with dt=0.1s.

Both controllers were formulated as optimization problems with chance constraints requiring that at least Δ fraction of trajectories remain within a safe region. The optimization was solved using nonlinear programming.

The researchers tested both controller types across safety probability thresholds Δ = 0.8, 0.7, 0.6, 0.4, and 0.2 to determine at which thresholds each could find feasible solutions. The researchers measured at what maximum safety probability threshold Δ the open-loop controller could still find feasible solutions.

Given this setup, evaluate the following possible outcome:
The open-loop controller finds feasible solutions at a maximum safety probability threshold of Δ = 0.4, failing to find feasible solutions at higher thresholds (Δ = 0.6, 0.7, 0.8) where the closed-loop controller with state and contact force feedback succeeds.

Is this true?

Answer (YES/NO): YES